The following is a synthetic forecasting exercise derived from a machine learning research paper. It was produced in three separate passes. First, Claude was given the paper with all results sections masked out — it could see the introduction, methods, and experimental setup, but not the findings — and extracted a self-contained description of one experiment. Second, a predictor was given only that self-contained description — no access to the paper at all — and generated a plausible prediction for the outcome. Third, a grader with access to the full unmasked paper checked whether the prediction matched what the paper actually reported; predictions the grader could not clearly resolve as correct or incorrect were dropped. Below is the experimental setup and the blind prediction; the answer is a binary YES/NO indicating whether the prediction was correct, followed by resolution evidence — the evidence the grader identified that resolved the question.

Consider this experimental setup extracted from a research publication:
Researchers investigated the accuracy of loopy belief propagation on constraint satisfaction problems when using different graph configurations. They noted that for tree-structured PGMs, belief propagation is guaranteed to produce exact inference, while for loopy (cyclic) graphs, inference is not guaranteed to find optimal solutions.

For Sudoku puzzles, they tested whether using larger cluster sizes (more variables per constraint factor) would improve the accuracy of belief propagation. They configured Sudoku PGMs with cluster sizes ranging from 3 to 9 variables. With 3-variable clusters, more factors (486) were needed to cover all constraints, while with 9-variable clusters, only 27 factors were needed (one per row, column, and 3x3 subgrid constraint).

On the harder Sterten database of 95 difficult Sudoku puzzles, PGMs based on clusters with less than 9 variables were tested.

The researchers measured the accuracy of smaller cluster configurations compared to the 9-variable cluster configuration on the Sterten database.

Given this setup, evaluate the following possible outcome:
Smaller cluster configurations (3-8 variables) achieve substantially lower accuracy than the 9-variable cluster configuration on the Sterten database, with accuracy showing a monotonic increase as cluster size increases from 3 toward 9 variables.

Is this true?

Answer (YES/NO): NO